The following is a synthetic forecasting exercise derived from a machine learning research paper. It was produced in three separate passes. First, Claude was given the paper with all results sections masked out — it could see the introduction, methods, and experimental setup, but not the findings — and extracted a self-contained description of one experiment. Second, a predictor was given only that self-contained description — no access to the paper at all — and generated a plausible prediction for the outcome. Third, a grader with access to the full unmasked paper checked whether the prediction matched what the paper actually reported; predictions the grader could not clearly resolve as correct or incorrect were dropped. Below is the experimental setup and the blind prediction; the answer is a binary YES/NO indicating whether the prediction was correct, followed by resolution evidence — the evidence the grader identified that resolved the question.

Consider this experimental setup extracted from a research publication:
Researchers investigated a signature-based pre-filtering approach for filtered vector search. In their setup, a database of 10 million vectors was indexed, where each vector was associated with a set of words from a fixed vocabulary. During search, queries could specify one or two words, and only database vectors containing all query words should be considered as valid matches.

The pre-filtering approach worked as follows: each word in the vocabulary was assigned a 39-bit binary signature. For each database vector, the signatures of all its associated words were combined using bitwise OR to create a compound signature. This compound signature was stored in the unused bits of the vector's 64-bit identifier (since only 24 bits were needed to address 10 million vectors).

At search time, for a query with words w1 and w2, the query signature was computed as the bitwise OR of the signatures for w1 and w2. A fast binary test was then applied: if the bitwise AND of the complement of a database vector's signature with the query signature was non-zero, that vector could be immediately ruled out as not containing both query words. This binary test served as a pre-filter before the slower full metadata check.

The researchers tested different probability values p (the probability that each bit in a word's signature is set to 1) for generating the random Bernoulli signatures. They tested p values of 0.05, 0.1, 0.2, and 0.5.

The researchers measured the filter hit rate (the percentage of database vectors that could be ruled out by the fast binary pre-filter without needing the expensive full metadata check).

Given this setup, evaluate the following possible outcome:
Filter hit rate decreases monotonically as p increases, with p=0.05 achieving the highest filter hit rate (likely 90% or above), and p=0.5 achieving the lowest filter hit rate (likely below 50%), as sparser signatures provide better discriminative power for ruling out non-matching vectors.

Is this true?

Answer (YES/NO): NO